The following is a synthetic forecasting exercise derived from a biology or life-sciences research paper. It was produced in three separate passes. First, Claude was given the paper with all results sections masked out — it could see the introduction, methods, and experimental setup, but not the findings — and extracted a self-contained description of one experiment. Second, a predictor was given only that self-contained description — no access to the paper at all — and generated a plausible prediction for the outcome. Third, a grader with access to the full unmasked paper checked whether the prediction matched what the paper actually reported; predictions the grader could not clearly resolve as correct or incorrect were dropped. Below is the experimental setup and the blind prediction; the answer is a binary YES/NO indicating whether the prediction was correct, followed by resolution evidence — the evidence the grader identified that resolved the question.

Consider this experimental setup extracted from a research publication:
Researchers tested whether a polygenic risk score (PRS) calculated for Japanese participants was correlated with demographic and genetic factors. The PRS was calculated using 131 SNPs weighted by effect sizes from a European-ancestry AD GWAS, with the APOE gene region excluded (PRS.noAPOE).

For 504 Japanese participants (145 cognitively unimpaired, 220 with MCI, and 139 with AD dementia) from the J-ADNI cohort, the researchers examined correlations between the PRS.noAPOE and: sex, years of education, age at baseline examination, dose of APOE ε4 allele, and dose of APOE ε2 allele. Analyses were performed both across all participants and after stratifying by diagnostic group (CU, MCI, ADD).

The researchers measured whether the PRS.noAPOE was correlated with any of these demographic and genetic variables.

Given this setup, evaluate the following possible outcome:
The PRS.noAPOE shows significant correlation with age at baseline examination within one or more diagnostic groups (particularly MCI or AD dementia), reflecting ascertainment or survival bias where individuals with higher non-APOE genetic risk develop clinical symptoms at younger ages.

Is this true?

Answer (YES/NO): NO